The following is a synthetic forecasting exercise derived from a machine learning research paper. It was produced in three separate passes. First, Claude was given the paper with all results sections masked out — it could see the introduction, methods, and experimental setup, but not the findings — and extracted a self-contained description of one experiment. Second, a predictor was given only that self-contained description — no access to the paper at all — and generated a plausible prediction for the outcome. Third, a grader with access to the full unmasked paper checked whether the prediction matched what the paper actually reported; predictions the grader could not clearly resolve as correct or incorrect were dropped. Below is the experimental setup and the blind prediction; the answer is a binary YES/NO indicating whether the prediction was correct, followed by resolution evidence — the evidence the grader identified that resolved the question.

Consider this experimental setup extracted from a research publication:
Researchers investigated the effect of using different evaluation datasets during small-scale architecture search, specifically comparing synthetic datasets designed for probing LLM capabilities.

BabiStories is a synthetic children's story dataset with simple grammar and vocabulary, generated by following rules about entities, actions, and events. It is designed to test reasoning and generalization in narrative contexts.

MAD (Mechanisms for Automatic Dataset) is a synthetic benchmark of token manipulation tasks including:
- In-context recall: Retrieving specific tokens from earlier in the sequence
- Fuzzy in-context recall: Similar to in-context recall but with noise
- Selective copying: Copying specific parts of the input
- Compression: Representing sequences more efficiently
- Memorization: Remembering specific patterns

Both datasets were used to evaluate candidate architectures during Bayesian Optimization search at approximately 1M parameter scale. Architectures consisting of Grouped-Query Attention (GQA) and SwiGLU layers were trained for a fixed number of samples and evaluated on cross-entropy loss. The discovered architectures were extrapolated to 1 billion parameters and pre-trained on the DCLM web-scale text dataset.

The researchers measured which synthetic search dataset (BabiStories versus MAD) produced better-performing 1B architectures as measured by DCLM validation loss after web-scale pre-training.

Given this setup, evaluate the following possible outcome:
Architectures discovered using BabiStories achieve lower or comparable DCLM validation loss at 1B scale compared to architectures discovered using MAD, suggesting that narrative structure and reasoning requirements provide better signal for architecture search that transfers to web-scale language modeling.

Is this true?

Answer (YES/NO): NO